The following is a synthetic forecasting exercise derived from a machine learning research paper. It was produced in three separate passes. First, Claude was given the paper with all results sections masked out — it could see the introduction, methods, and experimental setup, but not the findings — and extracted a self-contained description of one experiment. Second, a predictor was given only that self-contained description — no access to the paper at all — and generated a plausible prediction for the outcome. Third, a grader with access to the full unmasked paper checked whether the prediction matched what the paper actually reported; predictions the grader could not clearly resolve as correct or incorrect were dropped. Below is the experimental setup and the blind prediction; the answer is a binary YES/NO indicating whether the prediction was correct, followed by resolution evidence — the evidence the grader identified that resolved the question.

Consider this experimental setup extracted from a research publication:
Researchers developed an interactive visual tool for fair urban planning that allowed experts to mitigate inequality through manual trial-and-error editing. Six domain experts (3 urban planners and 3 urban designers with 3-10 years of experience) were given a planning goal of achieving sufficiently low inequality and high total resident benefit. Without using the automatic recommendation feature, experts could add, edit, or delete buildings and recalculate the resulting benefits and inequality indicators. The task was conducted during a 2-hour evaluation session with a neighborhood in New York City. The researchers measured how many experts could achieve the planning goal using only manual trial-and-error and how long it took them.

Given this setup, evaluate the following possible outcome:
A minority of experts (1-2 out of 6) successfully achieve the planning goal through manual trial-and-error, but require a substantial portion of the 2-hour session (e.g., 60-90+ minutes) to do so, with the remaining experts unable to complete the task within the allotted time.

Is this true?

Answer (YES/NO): NO